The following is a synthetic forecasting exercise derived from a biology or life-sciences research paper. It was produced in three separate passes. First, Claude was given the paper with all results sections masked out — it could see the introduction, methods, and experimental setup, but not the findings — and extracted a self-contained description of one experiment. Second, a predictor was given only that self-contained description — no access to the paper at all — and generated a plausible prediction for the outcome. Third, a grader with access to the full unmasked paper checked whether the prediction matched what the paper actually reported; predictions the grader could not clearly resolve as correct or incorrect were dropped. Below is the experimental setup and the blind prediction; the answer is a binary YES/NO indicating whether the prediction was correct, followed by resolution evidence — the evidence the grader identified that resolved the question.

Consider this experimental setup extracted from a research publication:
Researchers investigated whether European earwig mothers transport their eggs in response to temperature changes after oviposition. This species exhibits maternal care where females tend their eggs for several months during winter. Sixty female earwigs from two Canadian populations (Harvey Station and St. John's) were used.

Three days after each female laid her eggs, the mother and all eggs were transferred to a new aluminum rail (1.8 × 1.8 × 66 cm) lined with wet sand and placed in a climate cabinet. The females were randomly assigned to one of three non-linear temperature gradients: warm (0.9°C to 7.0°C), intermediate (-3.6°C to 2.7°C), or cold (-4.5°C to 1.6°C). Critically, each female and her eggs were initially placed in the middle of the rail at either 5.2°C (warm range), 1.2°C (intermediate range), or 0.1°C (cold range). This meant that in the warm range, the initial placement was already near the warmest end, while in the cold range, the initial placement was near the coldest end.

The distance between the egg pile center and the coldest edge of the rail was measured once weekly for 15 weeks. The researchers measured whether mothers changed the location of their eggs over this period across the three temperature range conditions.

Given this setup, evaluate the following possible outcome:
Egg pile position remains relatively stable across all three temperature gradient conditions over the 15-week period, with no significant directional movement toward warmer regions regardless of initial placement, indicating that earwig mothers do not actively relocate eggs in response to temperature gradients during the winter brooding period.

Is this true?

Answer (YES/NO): NO